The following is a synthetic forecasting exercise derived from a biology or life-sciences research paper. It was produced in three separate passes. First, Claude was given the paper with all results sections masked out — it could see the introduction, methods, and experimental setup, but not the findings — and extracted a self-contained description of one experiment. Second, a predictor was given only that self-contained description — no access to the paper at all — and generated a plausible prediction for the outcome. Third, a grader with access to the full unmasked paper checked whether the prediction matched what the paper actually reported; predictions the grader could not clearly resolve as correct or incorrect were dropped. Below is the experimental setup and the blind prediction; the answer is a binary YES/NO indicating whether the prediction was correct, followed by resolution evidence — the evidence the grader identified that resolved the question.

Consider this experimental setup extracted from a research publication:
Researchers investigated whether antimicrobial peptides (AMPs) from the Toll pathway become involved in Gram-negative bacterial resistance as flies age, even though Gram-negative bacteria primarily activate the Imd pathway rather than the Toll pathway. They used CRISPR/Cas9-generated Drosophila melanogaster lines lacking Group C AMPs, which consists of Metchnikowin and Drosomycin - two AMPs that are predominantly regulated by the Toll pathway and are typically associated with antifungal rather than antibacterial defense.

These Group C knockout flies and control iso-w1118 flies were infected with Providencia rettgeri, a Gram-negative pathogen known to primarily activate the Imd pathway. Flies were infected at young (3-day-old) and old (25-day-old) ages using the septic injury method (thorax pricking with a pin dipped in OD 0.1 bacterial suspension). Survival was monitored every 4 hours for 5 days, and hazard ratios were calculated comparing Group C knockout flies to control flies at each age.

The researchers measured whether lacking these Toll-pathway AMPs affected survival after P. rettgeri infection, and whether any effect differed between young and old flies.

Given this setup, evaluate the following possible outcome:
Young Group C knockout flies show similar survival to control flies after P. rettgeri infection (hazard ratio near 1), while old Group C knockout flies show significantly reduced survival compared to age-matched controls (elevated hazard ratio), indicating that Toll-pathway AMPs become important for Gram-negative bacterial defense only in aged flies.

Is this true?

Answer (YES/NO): YES